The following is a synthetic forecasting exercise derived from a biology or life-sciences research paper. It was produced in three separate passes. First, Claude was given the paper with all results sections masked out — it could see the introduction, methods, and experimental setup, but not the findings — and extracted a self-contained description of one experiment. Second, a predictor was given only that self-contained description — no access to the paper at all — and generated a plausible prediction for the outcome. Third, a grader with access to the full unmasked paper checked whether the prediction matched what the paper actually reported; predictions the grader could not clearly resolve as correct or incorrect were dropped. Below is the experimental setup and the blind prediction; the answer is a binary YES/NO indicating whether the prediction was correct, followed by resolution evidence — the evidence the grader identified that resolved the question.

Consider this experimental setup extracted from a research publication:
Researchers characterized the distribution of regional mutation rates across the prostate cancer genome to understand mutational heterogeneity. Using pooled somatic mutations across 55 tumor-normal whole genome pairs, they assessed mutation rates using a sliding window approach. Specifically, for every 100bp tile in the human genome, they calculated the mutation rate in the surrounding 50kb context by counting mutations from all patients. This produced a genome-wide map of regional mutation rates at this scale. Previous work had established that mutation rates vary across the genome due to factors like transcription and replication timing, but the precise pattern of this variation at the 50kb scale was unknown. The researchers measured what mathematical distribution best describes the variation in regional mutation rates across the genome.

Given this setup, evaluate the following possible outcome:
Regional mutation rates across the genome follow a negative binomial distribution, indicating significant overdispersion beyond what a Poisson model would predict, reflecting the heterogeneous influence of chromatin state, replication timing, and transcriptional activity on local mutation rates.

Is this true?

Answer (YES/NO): NO